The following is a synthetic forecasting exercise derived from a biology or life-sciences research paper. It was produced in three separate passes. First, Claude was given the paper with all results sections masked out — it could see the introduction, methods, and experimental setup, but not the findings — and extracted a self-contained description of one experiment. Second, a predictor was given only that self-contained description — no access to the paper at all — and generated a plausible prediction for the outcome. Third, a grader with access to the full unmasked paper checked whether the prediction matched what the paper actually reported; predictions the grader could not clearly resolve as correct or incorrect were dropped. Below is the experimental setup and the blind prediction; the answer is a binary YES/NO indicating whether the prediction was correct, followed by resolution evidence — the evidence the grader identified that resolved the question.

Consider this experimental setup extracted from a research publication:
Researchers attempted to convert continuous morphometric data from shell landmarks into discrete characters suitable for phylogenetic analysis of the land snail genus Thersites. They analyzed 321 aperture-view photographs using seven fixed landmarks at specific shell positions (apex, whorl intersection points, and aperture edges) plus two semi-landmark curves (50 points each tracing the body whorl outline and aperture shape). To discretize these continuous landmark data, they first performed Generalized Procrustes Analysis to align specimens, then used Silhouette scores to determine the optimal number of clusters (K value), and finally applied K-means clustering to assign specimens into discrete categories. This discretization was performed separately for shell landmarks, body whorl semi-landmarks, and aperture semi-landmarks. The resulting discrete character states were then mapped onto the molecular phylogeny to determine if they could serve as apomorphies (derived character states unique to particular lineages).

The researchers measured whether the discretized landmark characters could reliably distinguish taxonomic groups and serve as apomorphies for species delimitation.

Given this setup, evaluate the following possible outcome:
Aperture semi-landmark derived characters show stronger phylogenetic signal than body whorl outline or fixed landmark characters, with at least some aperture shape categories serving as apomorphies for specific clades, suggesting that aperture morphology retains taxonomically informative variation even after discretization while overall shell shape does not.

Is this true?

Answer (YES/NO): NO